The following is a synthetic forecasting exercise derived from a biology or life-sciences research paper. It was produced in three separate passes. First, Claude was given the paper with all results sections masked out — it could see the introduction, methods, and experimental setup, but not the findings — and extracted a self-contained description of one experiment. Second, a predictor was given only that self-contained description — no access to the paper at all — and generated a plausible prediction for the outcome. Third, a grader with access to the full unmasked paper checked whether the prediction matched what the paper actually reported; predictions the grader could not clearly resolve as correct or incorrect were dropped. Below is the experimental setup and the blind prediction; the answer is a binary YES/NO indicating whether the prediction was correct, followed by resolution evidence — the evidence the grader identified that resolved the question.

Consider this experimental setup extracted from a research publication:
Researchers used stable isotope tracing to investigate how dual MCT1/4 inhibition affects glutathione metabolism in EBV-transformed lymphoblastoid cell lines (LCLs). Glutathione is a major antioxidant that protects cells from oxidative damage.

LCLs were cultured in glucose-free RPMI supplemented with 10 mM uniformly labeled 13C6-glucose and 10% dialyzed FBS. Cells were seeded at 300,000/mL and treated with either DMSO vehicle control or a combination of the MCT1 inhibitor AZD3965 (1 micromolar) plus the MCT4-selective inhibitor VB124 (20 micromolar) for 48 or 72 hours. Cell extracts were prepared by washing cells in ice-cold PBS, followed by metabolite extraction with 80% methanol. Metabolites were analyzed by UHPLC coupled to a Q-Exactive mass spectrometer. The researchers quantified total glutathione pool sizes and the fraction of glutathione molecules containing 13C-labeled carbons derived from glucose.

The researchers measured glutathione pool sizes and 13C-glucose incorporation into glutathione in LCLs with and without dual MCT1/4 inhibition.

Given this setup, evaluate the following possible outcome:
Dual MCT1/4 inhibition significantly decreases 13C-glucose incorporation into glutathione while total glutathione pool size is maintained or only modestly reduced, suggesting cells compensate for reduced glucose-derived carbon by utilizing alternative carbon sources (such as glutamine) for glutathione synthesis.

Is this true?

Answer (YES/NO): NO